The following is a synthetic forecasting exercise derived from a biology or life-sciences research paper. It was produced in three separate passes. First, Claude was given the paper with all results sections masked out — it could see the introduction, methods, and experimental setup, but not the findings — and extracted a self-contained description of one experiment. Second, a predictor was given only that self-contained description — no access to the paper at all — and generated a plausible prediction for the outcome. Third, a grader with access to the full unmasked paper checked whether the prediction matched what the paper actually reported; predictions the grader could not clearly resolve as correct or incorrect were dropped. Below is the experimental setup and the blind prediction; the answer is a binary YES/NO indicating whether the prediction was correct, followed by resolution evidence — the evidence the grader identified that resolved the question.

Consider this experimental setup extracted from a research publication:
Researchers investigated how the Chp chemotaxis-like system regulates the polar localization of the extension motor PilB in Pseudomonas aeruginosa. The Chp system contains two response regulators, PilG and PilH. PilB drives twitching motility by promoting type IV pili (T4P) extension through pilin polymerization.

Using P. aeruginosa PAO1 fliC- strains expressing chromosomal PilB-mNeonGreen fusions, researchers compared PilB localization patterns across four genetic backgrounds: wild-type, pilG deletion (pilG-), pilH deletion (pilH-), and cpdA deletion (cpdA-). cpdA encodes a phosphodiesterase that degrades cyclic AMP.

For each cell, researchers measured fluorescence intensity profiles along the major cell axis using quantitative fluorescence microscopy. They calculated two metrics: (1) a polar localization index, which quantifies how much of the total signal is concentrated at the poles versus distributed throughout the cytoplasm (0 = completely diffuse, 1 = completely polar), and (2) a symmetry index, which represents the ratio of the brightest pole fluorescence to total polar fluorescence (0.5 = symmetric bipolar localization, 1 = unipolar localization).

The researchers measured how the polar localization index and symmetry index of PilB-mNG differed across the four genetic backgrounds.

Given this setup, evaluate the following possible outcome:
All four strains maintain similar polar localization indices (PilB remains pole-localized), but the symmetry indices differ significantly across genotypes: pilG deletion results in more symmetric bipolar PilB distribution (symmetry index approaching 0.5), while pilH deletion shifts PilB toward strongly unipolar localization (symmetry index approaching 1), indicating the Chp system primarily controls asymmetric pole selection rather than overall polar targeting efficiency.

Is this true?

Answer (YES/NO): NO